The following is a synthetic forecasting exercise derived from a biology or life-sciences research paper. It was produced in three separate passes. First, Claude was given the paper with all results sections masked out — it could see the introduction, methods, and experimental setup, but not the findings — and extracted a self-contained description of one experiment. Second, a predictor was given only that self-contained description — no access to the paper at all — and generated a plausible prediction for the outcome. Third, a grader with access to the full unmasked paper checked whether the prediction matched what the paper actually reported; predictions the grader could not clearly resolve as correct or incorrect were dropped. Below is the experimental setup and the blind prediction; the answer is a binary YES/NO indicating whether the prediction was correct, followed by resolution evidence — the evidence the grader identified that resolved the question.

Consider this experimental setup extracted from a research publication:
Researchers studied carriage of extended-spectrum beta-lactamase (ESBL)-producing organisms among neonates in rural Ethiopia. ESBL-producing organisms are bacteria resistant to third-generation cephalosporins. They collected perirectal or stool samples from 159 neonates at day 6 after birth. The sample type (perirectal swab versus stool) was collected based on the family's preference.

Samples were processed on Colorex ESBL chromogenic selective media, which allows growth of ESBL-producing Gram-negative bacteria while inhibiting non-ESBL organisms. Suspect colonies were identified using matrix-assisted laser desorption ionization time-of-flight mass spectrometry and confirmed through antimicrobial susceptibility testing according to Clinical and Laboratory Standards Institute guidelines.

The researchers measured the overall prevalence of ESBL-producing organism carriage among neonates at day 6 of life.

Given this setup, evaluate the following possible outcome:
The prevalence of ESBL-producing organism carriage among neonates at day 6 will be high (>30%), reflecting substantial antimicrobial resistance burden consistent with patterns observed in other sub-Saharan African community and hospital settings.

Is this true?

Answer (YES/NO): NO